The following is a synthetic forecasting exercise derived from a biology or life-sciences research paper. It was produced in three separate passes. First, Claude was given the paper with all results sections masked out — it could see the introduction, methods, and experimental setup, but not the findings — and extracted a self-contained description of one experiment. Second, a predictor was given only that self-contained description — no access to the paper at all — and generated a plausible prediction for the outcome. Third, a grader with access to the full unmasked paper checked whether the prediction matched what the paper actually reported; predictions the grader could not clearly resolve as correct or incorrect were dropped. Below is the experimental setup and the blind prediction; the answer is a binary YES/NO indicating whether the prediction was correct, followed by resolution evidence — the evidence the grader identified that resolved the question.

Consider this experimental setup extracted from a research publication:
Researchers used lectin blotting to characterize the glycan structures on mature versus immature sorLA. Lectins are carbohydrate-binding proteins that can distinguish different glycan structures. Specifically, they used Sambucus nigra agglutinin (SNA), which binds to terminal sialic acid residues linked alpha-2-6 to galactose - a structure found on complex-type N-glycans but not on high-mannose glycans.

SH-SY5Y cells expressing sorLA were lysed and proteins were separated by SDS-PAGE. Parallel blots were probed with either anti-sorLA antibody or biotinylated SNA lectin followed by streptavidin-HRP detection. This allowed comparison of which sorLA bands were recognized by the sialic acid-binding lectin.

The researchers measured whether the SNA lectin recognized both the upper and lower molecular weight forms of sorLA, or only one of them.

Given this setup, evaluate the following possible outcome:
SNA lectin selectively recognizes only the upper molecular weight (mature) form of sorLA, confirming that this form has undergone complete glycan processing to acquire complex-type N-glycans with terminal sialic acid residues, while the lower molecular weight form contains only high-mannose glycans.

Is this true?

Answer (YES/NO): YES